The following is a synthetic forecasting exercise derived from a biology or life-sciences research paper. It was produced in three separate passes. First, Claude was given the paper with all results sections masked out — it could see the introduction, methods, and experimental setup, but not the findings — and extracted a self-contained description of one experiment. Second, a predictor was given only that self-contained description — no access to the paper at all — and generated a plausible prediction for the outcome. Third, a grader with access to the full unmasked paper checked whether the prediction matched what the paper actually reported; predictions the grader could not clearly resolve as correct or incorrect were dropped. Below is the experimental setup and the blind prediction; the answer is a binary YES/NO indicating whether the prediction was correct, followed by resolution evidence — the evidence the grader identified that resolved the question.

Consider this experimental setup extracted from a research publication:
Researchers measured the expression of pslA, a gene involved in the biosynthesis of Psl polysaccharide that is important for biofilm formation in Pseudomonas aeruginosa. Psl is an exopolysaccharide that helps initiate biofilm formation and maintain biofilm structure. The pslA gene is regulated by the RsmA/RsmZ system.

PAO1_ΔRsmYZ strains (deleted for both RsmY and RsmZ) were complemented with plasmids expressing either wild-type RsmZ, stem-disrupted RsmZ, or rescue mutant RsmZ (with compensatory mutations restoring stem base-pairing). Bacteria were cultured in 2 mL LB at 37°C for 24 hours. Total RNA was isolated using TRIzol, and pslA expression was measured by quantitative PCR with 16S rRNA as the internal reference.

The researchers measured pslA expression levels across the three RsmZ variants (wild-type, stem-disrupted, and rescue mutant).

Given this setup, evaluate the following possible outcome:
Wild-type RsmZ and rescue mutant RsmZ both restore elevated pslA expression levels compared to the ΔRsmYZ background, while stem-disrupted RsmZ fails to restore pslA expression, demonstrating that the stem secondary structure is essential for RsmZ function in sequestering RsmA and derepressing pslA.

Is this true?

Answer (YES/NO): YES